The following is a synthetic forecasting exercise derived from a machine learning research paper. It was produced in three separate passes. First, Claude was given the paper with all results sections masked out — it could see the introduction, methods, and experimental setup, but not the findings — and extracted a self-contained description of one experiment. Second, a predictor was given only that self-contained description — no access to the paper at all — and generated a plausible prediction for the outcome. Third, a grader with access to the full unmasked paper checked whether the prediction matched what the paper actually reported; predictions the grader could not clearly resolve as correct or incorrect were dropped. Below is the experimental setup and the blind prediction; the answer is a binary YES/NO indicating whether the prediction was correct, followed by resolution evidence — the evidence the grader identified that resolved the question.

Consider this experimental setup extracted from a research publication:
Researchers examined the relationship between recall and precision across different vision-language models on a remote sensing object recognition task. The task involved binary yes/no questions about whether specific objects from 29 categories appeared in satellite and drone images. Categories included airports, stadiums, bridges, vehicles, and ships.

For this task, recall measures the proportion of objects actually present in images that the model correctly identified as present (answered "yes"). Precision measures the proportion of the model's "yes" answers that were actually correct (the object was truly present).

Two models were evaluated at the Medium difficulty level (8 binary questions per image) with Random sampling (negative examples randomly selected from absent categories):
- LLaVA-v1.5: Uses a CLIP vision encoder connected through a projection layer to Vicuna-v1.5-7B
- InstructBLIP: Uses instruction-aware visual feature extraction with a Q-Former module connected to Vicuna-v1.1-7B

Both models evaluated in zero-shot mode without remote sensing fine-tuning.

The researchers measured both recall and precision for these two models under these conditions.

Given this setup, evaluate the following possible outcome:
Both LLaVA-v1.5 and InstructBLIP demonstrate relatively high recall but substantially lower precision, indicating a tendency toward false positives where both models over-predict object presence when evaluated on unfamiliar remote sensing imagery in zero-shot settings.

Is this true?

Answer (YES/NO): NO